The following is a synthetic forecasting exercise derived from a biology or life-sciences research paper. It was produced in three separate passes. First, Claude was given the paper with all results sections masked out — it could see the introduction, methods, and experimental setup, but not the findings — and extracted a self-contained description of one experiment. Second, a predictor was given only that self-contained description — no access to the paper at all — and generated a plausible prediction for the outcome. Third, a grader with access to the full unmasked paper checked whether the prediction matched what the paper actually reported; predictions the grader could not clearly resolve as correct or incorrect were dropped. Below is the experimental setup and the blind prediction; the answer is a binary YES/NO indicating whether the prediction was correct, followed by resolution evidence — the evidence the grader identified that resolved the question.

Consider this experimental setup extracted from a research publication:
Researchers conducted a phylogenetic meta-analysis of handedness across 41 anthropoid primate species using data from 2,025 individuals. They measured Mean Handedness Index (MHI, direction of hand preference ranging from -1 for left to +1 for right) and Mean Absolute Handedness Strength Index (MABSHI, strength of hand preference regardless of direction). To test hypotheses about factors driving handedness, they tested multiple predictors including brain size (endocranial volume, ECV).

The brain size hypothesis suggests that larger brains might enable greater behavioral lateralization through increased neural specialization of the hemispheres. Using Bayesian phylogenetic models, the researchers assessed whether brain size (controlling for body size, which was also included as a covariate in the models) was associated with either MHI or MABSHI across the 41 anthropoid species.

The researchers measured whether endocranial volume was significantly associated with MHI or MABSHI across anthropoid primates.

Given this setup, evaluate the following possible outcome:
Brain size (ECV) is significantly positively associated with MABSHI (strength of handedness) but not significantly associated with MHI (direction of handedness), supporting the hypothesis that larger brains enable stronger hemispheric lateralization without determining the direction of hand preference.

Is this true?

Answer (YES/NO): NO